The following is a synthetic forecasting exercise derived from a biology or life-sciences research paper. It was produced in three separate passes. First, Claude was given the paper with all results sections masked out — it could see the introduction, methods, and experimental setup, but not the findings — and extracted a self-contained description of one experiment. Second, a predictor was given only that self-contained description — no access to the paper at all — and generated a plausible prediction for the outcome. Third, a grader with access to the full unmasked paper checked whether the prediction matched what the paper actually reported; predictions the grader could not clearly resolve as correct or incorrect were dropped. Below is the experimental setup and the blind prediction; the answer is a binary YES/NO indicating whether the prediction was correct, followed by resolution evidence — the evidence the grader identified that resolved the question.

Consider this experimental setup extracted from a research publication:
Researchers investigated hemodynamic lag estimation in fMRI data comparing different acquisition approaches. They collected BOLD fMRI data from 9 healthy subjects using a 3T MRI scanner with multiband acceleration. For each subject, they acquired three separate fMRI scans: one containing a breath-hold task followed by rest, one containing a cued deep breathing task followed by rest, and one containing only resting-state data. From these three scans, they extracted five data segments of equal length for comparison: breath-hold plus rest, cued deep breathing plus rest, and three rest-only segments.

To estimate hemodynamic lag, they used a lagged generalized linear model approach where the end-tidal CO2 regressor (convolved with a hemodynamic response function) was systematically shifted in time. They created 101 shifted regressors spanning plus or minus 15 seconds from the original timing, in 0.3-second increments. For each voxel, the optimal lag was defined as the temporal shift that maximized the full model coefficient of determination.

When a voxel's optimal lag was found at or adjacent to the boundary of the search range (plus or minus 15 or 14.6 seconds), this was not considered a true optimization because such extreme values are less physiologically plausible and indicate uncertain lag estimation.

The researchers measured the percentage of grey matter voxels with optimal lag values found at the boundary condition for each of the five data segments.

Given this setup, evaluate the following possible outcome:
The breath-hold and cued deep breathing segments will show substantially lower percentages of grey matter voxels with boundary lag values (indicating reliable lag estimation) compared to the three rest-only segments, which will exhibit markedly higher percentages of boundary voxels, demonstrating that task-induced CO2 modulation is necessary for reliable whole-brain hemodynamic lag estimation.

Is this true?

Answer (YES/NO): YES